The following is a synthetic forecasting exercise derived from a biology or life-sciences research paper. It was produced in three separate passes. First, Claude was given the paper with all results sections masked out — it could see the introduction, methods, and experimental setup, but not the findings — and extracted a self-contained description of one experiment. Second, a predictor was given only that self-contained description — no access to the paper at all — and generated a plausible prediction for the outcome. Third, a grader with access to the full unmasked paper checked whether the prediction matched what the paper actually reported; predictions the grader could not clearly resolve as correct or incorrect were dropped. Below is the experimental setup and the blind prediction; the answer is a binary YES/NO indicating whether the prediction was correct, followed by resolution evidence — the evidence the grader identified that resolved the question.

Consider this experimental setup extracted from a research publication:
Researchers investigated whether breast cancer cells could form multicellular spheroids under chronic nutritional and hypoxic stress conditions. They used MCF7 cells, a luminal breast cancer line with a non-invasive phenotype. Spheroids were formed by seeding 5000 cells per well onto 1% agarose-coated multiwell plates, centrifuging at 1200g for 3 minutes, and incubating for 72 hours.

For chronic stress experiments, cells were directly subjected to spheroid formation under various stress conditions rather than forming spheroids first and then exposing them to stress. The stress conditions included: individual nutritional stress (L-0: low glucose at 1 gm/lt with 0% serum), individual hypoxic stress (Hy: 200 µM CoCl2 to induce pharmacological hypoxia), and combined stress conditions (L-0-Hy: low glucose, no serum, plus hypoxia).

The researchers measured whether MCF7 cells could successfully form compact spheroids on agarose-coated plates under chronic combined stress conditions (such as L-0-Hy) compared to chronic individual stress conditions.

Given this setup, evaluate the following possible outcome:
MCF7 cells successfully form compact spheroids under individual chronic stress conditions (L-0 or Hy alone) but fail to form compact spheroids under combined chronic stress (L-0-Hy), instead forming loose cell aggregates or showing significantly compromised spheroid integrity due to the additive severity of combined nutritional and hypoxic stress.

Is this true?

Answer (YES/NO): NO